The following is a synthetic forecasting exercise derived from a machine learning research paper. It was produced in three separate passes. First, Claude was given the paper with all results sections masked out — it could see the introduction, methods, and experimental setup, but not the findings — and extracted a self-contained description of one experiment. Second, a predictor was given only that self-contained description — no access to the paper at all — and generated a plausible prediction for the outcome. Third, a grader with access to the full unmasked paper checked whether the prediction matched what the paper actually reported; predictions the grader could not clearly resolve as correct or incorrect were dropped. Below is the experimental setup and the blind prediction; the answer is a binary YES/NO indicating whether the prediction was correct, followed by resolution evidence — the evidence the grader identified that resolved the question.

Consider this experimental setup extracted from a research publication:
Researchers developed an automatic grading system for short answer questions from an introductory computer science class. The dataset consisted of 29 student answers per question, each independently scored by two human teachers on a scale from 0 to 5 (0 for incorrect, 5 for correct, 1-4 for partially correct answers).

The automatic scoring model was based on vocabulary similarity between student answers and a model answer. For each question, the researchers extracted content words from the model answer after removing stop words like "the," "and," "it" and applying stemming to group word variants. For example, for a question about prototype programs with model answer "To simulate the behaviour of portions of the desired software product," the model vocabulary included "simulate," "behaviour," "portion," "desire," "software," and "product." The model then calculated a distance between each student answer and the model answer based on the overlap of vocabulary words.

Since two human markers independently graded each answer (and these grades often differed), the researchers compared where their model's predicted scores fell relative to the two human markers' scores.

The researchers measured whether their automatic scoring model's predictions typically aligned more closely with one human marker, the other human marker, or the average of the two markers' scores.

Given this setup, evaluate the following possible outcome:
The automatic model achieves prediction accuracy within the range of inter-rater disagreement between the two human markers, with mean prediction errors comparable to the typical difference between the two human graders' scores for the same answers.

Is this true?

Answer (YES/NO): YES